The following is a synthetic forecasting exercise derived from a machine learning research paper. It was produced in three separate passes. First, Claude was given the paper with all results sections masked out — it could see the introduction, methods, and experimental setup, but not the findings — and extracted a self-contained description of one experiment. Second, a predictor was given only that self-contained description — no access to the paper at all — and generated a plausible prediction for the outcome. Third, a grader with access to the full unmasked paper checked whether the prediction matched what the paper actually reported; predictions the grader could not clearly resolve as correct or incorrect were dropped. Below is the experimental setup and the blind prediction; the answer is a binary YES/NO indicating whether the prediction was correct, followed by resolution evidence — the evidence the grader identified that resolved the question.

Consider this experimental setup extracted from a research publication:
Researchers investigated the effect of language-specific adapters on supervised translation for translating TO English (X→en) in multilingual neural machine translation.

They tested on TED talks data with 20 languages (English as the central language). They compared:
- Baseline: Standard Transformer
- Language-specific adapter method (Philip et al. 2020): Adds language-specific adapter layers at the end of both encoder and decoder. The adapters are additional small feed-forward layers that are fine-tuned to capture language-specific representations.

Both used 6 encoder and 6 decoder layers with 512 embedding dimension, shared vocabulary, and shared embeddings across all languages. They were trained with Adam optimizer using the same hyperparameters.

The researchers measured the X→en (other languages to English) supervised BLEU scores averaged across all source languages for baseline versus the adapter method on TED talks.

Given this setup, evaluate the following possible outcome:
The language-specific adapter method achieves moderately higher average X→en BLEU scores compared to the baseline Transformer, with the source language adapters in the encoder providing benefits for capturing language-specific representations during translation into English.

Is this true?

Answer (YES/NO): YES